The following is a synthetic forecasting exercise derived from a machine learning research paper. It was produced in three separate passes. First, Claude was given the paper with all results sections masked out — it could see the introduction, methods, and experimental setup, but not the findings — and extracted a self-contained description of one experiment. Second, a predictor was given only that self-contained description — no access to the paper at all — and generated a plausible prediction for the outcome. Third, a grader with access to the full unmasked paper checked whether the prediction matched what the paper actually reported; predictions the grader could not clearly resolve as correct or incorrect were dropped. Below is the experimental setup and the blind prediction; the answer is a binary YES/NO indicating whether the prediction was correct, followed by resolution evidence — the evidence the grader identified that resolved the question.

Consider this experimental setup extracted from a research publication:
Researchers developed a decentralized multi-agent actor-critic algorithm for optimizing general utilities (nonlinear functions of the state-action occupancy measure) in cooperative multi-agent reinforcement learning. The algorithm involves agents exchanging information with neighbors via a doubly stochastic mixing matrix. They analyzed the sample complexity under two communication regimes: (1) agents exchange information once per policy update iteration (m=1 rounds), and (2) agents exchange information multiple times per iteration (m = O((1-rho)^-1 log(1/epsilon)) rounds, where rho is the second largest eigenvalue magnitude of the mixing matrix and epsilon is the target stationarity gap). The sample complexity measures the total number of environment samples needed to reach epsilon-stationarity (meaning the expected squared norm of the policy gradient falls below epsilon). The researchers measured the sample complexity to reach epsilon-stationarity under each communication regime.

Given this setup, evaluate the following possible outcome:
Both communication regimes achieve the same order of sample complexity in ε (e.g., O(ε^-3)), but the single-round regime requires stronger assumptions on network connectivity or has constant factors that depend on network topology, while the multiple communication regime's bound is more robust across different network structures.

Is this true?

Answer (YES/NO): NO